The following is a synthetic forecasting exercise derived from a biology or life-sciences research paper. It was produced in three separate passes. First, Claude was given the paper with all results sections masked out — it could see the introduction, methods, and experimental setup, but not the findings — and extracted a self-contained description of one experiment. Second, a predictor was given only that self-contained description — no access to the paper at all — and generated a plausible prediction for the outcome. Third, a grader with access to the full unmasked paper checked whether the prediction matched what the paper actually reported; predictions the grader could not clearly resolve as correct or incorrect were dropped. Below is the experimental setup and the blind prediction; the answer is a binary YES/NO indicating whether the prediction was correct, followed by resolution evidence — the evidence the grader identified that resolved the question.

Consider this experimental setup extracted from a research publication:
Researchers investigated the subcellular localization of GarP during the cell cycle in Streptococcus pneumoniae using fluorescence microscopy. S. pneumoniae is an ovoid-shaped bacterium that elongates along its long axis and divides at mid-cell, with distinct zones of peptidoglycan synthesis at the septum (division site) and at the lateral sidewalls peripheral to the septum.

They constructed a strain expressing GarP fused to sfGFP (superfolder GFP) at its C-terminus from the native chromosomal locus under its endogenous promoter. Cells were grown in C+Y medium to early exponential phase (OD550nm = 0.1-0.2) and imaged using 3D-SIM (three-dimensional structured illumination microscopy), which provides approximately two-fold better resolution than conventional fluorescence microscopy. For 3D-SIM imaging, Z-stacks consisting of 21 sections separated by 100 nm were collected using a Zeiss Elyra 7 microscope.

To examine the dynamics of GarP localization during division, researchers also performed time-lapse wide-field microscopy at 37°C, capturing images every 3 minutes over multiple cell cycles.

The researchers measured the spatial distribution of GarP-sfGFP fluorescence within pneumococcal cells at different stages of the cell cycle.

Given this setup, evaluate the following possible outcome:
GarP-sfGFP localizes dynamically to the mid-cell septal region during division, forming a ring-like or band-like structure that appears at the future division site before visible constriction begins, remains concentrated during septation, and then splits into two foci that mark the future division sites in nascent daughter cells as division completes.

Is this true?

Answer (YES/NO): NO